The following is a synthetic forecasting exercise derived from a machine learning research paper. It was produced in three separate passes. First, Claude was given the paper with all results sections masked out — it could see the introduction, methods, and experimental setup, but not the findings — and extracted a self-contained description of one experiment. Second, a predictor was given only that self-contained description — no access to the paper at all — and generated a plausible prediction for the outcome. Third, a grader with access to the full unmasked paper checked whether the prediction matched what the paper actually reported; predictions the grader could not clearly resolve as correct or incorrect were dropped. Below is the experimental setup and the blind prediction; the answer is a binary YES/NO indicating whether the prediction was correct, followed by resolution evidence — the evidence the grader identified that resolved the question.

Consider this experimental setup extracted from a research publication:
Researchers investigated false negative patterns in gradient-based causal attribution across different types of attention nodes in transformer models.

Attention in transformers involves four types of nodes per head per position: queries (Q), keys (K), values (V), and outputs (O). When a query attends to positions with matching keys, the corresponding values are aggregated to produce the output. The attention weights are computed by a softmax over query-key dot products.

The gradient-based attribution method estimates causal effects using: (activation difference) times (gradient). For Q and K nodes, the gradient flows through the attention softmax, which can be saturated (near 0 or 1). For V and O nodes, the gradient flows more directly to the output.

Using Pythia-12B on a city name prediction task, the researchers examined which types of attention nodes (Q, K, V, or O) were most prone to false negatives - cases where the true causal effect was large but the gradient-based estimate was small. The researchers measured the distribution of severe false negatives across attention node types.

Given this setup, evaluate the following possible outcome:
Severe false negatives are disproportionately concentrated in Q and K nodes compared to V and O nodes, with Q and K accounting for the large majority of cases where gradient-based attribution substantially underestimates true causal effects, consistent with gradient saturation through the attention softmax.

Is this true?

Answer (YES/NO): YES